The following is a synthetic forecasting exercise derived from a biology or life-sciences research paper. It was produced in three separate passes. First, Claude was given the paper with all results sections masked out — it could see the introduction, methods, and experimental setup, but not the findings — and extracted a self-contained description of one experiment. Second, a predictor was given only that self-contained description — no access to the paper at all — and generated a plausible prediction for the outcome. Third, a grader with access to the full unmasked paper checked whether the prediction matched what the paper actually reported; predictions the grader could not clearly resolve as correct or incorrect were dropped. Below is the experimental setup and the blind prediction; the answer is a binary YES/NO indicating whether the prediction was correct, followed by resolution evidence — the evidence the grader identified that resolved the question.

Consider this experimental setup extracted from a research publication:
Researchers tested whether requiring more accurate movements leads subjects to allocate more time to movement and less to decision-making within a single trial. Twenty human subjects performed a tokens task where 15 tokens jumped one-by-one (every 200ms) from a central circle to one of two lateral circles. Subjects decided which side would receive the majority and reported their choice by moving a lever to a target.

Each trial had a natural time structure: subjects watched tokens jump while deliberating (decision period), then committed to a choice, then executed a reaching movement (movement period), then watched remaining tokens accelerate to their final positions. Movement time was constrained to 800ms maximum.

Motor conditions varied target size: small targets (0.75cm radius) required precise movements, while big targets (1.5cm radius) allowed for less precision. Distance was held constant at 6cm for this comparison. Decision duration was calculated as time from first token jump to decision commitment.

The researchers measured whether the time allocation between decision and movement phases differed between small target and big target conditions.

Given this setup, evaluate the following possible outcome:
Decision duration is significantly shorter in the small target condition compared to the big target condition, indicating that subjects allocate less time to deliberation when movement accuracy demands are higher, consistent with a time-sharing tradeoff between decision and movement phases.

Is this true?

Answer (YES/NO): YES